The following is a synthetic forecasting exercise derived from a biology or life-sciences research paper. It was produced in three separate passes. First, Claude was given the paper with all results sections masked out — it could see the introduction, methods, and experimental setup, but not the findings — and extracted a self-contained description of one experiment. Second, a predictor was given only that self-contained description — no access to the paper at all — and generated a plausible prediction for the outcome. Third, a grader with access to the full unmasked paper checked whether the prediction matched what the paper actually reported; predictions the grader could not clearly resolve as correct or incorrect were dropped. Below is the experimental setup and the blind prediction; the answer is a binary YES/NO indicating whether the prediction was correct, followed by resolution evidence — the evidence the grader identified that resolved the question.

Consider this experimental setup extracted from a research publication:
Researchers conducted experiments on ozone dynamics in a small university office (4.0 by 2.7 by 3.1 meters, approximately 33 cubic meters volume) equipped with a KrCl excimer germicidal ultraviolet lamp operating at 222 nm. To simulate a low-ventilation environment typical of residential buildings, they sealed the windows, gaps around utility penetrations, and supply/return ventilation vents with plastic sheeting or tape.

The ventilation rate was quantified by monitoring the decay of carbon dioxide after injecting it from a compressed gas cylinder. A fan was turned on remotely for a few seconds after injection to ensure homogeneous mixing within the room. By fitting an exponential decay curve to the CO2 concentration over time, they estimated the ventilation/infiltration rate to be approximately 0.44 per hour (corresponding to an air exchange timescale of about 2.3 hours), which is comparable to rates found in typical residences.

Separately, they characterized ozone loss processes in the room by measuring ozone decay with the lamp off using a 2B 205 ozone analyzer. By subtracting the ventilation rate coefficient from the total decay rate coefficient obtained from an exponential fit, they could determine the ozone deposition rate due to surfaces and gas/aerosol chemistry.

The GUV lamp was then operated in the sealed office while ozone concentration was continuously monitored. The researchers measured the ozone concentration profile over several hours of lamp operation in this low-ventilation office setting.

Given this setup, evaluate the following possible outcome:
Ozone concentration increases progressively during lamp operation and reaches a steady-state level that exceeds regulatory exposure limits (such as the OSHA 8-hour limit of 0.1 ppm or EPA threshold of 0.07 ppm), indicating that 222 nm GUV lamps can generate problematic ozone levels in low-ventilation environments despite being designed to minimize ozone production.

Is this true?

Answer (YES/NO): NO